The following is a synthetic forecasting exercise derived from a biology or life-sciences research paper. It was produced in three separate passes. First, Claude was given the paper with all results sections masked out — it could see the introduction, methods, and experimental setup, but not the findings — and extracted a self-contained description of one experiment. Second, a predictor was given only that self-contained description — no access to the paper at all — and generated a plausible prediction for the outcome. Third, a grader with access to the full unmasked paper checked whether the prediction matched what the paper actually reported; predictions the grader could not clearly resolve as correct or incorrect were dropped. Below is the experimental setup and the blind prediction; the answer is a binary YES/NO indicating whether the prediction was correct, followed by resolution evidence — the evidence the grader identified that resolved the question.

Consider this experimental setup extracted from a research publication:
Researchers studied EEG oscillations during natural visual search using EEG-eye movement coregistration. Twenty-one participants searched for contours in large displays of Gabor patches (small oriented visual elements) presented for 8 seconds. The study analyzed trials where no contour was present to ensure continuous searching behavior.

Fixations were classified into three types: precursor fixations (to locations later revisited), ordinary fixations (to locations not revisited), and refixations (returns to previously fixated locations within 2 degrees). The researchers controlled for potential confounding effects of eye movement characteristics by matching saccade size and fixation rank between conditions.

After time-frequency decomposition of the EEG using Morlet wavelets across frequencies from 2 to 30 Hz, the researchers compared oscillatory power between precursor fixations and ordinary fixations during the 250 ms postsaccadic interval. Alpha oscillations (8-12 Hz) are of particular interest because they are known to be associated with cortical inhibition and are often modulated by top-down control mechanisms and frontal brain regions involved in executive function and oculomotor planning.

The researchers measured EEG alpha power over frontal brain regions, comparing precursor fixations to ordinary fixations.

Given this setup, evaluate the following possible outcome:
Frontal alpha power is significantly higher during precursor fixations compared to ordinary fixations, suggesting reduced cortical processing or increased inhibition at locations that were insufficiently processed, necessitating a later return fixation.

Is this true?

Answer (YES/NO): NO